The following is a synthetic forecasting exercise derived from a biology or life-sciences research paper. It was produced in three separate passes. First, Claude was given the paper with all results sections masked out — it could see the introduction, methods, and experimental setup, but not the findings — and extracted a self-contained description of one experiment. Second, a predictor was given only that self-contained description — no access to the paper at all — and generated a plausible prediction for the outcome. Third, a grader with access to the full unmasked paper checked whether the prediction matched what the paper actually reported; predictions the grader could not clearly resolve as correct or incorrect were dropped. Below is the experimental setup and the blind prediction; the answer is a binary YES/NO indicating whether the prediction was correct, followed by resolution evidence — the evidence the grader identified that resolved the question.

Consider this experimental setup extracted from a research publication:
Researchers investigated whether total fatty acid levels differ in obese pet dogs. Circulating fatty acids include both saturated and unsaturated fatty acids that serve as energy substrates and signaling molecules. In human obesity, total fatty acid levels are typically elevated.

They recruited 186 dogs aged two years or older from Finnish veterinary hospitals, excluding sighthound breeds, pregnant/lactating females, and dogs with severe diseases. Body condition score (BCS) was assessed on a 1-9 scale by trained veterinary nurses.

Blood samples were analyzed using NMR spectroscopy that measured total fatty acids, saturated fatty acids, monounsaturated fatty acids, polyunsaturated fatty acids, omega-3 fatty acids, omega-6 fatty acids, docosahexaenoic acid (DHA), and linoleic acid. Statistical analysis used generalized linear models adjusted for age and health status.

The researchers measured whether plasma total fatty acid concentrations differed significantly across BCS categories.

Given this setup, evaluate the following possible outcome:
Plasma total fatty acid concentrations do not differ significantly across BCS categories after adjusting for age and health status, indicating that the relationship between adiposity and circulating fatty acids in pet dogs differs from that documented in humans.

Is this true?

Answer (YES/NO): NO